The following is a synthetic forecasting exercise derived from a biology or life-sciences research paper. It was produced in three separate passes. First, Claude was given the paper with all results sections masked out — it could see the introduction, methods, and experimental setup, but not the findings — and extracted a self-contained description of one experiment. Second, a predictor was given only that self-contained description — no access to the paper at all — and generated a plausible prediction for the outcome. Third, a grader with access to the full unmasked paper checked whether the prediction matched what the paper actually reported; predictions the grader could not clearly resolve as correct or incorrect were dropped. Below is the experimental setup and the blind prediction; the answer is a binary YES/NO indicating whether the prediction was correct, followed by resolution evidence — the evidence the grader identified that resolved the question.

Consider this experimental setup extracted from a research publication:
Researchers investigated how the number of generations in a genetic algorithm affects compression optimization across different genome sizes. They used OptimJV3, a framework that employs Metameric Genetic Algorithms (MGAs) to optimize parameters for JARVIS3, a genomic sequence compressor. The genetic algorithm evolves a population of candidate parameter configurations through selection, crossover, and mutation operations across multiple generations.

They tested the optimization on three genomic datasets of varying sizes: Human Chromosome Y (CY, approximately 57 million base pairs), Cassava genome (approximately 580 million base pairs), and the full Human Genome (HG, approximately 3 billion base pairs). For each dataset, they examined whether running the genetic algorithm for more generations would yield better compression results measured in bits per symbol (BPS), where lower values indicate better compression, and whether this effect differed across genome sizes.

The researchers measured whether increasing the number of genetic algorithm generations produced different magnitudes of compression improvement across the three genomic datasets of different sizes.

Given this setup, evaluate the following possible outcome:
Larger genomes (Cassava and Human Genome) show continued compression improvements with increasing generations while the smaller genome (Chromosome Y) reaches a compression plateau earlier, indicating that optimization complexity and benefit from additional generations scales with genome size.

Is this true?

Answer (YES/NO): YES